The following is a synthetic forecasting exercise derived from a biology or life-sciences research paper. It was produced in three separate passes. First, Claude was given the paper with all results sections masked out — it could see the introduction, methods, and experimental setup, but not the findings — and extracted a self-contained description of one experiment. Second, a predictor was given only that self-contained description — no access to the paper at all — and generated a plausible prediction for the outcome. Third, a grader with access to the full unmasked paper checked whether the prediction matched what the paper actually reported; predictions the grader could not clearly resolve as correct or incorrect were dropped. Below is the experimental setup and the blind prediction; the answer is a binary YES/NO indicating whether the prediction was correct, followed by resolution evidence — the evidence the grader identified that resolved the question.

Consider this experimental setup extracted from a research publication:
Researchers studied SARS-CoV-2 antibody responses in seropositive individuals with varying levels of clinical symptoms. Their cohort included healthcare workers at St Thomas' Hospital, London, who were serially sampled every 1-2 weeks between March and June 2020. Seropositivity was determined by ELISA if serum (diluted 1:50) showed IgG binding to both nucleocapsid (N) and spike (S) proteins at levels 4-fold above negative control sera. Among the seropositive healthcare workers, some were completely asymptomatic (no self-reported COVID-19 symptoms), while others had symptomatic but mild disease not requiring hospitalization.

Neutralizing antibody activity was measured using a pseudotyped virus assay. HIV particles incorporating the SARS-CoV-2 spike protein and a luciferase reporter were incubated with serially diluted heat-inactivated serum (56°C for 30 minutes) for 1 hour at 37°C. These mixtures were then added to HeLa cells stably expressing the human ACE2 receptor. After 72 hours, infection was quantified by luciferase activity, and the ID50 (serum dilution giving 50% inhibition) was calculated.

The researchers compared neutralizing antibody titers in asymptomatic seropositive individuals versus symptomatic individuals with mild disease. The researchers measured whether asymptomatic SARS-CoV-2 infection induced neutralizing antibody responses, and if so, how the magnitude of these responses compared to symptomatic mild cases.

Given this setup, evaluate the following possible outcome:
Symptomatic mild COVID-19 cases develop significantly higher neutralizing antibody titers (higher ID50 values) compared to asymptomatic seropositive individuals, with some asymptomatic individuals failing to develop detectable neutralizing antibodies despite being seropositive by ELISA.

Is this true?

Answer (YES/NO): NO